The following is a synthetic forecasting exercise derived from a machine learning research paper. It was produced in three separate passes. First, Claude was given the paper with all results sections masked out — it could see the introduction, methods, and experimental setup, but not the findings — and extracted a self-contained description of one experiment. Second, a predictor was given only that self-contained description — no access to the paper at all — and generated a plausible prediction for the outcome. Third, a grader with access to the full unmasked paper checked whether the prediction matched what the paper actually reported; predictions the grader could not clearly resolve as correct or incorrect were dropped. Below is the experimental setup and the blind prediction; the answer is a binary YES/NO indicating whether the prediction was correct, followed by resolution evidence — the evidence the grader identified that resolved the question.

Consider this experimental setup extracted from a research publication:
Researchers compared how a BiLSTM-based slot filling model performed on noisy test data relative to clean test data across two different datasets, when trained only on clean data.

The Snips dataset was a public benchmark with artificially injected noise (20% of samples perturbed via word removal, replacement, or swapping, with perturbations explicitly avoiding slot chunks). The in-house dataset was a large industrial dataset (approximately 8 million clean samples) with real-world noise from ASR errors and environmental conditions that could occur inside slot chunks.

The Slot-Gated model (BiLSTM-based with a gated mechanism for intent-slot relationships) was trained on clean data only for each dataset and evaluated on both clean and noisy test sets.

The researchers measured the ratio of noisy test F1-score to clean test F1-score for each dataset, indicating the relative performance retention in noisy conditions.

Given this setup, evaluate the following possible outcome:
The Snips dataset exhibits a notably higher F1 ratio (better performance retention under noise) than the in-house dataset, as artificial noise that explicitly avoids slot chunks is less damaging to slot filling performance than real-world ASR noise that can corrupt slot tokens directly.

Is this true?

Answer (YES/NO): NO